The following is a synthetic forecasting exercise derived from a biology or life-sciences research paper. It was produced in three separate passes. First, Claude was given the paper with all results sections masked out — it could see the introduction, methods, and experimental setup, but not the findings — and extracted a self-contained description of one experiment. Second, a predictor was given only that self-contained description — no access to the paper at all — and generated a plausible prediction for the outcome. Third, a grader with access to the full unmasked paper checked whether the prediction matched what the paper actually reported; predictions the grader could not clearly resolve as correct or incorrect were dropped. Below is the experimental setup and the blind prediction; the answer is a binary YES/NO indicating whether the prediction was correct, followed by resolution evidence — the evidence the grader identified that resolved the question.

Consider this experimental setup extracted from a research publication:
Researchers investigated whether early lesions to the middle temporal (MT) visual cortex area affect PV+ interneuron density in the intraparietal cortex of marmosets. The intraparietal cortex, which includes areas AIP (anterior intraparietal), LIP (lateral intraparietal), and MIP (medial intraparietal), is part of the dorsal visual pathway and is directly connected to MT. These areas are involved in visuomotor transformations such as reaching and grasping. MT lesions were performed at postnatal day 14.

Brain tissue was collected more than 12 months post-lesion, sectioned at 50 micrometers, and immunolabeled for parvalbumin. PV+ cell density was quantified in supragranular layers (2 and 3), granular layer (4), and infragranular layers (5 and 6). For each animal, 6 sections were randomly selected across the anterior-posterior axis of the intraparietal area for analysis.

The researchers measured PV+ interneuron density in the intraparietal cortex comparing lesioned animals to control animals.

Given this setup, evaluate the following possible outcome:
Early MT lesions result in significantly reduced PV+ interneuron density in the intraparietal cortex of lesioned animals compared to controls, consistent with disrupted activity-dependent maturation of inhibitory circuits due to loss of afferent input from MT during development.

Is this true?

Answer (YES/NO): NO